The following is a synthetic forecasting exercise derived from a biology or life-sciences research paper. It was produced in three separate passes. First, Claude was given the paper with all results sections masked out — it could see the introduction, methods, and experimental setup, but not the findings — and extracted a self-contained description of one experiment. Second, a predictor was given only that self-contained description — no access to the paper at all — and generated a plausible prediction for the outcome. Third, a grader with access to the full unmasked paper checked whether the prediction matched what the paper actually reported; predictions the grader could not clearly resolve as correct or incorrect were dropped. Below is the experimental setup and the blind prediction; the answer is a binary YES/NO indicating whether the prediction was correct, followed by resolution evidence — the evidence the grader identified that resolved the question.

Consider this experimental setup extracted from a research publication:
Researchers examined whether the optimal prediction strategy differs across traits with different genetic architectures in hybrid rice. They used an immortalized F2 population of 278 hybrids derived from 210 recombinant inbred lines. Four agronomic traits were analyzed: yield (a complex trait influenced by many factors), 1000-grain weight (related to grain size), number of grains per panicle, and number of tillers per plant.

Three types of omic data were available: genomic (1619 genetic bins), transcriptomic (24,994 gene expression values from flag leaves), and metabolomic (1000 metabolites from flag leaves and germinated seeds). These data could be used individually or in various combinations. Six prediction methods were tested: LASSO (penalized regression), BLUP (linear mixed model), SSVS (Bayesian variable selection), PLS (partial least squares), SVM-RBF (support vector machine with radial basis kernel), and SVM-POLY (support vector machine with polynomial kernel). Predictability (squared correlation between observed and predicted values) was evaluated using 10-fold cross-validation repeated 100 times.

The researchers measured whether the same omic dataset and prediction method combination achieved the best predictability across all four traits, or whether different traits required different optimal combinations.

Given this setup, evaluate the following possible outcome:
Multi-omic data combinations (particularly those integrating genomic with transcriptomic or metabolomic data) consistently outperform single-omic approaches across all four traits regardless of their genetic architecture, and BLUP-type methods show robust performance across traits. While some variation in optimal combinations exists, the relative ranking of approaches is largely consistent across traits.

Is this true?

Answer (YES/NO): NO